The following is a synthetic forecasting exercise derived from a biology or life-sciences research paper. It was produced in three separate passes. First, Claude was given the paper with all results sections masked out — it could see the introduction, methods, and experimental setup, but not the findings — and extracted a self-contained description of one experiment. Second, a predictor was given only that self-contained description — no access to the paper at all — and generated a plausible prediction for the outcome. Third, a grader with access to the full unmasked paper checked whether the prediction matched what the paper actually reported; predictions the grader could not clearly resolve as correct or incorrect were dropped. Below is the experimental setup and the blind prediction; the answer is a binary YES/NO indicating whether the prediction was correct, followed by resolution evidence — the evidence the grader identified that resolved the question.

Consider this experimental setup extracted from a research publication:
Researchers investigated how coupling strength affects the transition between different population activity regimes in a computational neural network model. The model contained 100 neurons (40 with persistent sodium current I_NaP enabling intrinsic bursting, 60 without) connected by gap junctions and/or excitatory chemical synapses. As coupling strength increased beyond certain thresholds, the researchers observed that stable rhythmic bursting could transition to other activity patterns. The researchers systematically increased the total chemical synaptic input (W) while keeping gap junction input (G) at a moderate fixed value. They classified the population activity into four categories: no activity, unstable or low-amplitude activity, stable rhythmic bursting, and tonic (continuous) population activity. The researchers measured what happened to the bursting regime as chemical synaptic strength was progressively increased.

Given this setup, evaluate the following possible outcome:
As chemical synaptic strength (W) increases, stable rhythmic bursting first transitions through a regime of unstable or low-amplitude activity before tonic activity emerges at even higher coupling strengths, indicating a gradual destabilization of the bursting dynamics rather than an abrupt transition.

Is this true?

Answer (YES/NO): NO